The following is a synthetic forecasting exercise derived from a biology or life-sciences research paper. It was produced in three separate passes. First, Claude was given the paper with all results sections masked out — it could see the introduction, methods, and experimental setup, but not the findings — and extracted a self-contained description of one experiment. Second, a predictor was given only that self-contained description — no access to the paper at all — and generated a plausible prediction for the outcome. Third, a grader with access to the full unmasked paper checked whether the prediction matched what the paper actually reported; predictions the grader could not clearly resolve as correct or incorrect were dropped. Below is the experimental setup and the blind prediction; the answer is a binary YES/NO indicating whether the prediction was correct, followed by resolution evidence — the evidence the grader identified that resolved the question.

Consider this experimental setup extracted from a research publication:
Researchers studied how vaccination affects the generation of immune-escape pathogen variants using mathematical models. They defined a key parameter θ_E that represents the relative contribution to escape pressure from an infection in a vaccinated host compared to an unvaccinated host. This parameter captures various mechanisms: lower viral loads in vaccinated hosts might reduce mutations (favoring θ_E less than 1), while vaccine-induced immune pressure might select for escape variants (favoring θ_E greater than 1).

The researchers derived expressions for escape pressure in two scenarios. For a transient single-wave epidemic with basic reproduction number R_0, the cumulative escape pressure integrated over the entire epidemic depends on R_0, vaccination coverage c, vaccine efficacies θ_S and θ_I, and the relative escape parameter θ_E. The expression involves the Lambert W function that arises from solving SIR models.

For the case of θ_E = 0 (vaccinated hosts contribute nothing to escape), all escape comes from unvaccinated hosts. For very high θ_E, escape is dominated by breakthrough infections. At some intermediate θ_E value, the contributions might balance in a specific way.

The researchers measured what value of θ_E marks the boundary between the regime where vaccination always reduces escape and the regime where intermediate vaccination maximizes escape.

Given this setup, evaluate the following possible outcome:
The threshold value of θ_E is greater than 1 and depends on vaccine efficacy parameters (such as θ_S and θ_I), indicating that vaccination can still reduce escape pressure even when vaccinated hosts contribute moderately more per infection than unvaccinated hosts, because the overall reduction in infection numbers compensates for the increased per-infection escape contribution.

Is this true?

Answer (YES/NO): YES